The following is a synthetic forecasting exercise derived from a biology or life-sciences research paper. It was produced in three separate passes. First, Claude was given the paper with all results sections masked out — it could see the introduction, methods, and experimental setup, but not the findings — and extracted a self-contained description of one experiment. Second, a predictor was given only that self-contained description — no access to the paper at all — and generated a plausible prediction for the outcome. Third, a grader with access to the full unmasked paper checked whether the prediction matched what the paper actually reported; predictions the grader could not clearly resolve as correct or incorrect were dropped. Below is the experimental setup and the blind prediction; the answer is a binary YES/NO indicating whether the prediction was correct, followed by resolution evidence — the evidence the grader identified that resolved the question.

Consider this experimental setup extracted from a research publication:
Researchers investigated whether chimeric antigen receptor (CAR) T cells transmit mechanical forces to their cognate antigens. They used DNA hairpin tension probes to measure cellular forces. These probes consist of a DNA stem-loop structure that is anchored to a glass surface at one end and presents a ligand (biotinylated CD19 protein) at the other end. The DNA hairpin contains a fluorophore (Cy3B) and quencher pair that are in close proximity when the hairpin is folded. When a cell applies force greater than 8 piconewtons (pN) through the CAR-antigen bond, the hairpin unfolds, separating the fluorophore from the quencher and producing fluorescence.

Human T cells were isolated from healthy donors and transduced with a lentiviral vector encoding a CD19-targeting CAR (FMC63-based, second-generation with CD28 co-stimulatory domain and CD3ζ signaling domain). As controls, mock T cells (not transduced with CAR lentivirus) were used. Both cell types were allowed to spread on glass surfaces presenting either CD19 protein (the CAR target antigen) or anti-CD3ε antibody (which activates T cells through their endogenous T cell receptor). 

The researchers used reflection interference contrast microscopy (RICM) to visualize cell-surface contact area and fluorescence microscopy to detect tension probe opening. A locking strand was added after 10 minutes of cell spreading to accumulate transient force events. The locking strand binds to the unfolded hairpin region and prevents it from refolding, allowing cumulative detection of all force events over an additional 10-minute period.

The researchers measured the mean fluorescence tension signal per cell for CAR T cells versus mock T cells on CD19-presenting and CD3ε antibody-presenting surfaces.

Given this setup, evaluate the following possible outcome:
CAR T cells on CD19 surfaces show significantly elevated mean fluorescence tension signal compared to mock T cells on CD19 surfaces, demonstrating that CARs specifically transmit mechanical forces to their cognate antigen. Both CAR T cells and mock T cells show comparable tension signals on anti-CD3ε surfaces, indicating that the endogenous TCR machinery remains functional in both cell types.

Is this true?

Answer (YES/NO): YES